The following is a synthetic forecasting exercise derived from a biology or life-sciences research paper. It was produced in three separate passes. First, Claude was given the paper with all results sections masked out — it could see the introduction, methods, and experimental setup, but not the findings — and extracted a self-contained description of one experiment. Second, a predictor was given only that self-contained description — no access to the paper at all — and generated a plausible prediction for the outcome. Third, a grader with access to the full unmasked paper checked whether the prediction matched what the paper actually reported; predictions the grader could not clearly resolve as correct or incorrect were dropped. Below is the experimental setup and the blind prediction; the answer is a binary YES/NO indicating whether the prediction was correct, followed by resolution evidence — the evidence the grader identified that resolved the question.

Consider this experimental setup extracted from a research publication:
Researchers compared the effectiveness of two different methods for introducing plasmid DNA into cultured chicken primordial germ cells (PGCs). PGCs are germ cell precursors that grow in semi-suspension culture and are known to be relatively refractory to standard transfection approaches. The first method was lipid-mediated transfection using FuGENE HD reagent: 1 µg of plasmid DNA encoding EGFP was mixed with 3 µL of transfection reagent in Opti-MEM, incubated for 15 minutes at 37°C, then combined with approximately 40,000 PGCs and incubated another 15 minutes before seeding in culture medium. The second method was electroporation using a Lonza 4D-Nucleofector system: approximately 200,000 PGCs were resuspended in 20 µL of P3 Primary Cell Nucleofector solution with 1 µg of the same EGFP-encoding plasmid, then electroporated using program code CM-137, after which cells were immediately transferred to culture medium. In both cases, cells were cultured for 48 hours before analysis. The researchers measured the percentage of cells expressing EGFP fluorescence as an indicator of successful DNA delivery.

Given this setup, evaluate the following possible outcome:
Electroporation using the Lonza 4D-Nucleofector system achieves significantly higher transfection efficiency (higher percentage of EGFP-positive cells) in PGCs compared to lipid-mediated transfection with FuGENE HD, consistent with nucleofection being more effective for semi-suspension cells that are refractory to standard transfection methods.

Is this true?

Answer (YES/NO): YES